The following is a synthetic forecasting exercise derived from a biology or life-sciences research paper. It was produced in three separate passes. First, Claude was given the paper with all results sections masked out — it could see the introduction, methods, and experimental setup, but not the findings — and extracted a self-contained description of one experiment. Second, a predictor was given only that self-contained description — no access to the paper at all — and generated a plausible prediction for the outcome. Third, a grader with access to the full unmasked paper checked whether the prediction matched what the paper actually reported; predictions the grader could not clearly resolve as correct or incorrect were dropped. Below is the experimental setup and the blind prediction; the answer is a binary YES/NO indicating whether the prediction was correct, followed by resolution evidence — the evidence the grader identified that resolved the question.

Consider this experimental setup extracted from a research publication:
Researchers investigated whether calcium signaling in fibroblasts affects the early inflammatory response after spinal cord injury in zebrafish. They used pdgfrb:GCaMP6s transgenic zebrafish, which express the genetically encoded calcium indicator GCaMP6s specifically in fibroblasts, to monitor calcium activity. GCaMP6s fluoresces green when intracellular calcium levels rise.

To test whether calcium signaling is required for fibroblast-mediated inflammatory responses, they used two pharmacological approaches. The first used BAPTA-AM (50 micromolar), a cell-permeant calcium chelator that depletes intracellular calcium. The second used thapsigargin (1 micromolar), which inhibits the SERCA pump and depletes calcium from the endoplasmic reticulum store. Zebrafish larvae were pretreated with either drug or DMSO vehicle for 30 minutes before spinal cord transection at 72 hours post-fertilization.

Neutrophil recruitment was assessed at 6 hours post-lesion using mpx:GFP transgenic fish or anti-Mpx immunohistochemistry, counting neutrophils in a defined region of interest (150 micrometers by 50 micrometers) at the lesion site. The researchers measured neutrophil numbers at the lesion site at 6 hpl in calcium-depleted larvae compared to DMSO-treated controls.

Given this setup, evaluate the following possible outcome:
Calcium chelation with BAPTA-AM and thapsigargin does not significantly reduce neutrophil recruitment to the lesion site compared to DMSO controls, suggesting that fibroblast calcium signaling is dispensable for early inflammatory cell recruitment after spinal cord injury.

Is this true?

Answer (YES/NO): NO